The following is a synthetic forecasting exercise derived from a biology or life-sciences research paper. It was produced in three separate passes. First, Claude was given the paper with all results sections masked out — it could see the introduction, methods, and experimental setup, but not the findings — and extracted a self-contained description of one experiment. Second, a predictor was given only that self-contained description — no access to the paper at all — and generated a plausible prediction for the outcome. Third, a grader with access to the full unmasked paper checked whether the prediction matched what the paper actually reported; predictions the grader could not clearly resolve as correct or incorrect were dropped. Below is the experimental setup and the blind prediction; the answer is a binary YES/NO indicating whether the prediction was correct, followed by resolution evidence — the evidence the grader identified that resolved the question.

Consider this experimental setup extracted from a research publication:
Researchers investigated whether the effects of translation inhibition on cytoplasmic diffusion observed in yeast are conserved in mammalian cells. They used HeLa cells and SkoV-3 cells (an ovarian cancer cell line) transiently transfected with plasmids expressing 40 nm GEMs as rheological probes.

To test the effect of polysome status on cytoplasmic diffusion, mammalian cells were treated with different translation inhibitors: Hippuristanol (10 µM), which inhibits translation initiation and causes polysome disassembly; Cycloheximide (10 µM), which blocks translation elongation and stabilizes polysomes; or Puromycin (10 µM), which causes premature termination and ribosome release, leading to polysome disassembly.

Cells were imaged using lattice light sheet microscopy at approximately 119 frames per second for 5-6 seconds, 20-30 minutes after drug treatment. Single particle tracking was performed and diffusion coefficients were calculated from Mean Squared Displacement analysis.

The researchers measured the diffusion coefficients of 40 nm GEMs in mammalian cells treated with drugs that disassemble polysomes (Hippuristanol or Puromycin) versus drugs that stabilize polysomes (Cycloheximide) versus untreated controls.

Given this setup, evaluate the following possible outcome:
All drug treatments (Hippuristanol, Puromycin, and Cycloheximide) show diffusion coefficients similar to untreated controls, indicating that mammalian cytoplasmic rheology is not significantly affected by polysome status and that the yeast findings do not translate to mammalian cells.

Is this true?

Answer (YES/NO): NO